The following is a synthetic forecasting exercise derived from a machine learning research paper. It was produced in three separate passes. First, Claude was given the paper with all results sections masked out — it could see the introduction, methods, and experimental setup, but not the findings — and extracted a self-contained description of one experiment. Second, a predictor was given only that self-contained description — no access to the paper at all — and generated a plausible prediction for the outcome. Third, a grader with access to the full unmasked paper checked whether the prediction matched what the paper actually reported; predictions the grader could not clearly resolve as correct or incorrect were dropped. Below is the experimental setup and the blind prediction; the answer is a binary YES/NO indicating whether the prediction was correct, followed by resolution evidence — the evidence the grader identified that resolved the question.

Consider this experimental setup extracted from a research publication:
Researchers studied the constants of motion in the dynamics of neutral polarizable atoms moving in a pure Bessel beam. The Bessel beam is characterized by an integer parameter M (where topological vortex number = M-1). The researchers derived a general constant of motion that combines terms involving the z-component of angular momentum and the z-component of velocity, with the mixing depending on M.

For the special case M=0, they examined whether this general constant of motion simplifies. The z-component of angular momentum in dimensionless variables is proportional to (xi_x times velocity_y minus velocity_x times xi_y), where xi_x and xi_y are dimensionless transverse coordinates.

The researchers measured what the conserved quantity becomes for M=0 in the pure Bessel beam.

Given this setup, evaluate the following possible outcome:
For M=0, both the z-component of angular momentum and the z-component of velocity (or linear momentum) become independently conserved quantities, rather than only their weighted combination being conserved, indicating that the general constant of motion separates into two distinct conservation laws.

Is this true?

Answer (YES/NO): NO